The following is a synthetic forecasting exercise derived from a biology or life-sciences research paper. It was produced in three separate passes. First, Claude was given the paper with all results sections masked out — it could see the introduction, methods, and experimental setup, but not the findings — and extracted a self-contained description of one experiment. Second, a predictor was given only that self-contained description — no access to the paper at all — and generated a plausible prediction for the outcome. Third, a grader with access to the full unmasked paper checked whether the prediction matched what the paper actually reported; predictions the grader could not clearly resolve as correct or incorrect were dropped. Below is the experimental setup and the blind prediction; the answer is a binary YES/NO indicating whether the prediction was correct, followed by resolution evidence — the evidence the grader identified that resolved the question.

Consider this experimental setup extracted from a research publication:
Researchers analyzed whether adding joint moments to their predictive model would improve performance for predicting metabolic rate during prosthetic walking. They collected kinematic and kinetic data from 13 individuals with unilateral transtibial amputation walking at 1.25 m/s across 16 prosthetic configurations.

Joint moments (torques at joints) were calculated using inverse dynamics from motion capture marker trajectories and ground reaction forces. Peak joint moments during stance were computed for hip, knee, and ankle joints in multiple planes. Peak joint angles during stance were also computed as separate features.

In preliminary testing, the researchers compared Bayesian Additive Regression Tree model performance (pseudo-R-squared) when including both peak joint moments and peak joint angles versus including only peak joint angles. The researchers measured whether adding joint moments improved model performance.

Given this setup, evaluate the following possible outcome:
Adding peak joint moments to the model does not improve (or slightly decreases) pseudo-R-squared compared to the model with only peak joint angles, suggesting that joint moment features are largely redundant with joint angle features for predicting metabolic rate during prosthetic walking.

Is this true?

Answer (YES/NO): YES